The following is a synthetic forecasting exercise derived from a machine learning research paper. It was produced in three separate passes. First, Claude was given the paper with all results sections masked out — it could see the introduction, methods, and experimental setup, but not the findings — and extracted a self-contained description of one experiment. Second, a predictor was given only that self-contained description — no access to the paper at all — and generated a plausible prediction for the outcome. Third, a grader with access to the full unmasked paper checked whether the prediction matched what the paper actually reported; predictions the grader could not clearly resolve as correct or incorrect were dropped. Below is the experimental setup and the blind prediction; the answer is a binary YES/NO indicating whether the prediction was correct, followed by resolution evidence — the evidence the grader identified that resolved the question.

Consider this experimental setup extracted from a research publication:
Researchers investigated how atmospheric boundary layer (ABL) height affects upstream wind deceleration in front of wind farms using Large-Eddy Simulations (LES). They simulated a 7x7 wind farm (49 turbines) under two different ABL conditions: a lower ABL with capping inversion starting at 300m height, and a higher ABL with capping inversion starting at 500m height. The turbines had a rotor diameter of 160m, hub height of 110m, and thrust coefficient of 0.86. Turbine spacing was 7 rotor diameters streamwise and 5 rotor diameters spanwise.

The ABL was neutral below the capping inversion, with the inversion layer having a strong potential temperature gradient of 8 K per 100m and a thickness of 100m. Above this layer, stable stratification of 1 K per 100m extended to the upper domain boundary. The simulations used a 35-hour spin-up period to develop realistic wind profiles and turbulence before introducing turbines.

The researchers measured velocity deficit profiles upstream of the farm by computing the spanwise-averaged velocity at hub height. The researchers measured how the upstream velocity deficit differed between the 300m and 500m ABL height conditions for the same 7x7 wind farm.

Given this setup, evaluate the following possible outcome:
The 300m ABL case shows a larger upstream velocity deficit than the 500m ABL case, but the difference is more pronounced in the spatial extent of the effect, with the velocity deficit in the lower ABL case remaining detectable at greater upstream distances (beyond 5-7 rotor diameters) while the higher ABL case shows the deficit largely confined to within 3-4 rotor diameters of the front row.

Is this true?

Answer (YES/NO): NO